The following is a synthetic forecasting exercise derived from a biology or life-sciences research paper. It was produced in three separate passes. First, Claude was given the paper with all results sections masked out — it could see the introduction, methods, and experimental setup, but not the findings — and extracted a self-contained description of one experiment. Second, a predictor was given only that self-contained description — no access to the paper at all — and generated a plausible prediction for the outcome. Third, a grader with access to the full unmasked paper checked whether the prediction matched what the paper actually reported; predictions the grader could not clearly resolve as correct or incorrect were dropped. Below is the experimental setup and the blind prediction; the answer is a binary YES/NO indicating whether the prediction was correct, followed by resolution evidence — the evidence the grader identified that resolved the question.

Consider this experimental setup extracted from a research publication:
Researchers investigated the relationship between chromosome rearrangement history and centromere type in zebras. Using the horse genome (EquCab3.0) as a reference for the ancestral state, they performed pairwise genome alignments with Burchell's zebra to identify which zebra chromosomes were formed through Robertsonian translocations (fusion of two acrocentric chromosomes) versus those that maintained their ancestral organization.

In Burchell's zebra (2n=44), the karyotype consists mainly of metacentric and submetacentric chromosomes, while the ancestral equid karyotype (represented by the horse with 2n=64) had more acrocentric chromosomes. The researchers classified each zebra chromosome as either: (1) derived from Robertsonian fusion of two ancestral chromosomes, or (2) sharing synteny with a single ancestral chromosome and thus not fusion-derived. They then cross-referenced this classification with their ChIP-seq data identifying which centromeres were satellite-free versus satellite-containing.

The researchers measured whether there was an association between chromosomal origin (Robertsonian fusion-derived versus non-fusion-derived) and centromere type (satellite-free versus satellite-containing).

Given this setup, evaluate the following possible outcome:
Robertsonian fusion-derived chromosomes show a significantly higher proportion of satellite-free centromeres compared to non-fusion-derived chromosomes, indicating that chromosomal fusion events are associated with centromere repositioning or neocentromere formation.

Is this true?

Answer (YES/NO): NO